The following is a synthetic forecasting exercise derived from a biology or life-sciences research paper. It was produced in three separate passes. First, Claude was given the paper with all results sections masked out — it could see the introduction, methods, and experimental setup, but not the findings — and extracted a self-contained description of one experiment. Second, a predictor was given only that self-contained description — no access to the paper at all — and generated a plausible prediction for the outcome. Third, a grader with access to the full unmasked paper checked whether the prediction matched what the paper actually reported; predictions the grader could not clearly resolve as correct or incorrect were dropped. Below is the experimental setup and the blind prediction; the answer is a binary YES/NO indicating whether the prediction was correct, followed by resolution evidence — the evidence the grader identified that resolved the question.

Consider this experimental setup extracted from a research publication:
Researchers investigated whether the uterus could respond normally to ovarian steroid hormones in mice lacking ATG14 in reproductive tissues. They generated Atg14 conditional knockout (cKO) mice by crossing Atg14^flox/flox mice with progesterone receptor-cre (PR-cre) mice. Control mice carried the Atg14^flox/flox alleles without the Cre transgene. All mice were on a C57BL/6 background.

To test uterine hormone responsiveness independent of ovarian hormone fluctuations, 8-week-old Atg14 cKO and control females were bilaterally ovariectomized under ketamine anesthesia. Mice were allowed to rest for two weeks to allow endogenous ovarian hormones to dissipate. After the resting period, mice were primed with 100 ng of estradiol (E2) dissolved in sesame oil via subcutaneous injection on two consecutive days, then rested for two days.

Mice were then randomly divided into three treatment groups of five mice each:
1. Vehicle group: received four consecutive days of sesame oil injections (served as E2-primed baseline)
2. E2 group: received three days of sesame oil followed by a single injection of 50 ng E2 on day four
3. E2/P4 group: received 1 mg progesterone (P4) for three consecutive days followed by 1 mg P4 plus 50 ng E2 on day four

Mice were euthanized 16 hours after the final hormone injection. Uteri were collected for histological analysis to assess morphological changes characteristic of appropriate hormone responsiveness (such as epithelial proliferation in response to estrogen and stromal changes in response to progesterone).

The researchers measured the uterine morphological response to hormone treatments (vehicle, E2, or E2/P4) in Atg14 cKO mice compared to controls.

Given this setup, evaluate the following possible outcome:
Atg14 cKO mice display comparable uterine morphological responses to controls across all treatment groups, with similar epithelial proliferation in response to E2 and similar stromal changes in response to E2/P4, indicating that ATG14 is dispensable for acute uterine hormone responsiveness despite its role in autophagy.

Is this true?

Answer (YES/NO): NO